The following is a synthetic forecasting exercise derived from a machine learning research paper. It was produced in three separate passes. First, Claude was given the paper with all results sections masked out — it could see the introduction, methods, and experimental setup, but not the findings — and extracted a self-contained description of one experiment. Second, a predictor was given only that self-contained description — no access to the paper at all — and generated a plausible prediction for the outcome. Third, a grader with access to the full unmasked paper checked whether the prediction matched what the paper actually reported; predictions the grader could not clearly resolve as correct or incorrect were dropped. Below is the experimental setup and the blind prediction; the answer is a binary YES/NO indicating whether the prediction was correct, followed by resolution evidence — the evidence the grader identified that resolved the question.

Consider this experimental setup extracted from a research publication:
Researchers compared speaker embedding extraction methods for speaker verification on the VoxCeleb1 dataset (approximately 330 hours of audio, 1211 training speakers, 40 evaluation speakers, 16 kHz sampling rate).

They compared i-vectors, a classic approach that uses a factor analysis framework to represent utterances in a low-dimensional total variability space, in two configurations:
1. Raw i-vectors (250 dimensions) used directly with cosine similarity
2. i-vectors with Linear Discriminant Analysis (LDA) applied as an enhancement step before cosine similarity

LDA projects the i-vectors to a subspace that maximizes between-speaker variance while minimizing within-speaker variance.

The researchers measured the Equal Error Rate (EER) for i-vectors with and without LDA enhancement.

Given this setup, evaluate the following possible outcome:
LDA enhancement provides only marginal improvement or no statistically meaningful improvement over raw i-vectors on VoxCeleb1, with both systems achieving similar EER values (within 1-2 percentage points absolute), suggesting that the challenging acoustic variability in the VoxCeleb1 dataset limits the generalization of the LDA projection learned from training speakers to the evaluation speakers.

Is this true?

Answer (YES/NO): NO